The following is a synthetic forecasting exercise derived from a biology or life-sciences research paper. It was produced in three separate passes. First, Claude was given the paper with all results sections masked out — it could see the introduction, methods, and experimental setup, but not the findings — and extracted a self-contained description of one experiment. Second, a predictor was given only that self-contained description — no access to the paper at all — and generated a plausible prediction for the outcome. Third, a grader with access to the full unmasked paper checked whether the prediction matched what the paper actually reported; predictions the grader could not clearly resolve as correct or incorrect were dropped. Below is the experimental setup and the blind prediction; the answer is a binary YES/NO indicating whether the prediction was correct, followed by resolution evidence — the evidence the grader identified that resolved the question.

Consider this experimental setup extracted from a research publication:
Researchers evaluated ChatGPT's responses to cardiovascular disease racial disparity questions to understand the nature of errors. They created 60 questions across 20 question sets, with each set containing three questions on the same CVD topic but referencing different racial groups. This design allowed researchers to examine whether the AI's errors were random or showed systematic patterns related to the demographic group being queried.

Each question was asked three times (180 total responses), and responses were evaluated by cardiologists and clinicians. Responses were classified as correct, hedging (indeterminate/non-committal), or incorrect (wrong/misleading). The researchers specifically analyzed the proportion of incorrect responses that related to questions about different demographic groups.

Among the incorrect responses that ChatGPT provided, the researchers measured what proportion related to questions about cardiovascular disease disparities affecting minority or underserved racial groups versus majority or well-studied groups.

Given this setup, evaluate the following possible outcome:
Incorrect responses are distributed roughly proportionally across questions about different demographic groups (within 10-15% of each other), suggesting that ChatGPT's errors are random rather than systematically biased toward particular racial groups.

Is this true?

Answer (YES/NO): NO